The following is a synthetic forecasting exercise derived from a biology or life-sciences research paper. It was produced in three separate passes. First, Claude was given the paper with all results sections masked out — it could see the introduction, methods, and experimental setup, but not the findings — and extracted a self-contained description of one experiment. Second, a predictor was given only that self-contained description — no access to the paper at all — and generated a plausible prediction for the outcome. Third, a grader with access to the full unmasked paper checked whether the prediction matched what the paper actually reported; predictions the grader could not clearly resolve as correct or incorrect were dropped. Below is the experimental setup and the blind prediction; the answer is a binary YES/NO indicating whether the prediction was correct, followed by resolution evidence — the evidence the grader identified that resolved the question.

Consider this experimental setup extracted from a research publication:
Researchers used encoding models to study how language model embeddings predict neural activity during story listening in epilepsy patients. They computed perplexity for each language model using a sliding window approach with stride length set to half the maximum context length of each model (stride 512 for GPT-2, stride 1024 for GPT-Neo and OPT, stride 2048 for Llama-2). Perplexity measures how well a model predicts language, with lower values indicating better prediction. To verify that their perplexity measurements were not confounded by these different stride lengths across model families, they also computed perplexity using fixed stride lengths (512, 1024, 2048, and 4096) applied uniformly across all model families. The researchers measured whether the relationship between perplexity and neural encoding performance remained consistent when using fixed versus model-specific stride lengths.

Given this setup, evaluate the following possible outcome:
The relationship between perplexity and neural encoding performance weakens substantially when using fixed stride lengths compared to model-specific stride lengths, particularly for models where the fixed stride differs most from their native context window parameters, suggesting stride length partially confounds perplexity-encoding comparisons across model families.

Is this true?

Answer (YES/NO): NO